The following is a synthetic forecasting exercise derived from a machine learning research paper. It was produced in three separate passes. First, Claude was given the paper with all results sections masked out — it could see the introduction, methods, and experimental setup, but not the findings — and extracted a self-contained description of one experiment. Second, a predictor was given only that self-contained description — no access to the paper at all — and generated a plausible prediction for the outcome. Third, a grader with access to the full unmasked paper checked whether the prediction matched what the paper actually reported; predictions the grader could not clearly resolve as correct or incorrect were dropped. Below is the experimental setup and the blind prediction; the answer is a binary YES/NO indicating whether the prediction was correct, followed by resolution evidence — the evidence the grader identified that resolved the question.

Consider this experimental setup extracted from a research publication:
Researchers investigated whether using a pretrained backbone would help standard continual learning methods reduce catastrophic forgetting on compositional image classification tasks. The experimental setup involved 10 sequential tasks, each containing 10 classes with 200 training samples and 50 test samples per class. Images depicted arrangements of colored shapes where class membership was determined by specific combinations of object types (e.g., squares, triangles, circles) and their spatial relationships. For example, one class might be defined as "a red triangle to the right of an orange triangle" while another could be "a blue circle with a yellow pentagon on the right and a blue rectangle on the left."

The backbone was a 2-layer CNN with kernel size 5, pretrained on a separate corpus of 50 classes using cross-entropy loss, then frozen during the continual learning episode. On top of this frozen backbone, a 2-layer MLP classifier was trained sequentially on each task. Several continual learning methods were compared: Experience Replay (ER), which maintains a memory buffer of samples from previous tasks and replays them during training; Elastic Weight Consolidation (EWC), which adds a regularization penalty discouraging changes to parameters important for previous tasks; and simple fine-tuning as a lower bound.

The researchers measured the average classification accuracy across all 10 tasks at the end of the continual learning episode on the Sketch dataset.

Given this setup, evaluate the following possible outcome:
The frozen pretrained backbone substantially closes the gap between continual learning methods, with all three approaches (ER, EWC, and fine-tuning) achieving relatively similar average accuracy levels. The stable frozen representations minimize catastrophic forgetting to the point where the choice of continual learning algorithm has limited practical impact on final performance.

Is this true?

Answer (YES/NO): NO